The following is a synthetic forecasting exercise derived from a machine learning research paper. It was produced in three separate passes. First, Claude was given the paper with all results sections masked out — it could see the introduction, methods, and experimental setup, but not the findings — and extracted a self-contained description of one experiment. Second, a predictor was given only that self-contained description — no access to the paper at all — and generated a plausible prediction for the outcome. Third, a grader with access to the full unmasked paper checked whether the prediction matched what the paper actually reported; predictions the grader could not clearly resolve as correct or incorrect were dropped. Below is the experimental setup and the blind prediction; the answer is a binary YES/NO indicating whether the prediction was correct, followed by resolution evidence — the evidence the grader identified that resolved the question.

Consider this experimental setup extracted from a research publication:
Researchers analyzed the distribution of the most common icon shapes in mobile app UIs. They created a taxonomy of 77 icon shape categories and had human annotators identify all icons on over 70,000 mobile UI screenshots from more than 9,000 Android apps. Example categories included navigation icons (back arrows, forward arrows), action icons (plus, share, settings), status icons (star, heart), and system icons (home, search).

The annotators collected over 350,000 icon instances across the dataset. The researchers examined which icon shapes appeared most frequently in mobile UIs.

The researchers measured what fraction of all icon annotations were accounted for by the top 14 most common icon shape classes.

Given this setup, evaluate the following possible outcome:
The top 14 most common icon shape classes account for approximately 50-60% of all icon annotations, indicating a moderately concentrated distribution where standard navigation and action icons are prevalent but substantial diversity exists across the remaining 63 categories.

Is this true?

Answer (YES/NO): NO